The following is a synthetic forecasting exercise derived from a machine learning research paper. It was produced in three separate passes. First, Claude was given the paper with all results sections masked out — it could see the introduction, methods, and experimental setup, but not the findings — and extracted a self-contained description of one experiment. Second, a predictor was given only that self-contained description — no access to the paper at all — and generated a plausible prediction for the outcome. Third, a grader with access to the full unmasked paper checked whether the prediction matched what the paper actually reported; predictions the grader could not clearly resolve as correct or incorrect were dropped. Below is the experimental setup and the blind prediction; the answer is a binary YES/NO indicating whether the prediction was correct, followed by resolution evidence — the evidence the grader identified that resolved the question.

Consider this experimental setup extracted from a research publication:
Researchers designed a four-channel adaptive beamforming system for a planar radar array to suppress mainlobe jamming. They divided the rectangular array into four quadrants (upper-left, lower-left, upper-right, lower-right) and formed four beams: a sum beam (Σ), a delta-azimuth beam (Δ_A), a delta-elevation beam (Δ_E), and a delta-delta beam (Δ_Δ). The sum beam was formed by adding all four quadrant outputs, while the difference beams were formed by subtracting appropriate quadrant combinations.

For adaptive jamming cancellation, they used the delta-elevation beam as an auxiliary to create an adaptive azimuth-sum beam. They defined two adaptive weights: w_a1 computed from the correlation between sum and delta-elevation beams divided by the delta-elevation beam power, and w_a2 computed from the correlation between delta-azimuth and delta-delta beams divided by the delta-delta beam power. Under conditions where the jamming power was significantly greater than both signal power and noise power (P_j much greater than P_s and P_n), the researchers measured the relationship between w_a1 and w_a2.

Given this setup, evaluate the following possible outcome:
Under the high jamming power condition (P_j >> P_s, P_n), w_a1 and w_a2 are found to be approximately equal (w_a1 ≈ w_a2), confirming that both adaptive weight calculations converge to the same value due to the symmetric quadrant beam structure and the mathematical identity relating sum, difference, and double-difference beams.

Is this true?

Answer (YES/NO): YES